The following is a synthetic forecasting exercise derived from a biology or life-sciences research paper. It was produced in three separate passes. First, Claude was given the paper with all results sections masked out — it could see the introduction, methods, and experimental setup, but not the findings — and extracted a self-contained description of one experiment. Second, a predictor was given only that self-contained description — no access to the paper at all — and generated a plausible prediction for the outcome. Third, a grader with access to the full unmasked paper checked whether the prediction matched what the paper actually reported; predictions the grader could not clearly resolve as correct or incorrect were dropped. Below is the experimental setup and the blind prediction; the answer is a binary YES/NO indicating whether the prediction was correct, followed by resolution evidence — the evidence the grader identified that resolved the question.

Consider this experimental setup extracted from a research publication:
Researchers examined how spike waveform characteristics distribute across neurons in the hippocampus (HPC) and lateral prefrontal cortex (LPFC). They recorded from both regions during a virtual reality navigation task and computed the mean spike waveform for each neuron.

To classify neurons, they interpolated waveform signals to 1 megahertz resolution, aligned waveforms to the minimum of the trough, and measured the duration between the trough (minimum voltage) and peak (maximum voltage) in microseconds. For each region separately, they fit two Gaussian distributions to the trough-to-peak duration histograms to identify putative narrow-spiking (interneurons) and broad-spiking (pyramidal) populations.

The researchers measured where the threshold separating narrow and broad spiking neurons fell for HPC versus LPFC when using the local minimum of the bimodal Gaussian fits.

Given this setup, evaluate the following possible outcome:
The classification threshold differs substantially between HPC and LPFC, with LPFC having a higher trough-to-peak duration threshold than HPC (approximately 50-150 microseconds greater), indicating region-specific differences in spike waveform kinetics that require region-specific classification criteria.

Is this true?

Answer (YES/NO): NO